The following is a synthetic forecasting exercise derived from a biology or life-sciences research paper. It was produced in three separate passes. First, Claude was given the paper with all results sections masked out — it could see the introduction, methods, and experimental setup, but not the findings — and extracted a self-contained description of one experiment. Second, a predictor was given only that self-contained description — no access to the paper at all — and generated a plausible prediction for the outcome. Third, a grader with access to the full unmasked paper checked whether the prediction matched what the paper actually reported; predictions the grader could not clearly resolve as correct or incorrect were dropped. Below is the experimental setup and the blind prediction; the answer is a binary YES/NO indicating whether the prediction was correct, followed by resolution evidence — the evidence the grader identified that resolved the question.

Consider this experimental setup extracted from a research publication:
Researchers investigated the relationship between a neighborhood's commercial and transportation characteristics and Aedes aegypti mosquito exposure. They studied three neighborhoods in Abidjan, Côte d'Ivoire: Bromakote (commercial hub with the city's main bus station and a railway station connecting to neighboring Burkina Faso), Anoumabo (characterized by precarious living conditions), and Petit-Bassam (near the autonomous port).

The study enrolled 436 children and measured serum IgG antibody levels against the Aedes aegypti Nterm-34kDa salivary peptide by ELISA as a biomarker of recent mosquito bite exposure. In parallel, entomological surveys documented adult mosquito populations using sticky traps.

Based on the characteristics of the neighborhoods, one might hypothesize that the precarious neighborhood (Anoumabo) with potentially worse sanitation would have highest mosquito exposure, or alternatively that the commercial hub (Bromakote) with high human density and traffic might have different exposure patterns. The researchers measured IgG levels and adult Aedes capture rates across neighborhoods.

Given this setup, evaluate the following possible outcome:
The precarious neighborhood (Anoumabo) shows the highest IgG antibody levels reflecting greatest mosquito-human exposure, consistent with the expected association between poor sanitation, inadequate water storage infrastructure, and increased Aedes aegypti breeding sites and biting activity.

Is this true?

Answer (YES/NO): NO